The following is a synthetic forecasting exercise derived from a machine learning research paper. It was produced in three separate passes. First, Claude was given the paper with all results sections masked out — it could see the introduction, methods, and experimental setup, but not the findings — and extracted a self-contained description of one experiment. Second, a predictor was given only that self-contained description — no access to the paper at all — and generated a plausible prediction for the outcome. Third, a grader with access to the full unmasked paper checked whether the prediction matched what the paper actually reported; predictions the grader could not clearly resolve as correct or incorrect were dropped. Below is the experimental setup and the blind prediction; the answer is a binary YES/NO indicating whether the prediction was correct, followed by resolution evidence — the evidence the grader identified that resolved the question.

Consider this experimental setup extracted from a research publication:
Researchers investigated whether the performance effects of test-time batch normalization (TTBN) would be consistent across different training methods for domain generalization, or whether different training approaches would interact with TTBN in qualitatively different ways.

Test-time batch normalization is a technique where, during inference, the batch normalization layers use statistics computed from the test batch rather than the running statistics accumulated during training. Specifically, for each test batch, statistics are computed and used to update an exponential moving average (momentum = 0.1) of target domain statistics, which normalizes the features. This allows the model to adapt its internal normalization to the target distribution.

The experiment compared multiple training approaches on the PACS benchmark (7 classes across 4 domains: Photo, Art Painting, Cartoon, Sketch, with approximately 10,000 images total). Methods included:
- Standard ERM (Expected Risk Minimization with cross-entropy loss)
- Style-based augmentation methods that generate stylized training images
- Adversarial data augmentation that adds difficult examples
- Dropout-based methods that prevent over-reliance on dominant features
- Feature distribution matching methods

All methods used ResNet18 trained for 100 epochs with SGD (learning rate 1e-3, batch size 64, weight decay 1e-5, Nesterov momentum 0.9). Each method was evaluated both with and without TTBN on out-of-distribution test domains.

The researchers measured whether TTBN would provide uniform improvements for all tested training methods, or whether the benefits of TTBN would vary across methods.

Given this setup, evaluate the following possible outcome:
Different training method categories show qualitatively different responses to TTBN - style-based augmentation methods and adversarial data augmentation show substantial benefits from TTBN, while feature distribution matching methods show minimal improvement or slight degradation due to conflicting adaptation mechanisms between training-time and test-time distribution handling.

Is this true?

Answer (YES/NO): NO